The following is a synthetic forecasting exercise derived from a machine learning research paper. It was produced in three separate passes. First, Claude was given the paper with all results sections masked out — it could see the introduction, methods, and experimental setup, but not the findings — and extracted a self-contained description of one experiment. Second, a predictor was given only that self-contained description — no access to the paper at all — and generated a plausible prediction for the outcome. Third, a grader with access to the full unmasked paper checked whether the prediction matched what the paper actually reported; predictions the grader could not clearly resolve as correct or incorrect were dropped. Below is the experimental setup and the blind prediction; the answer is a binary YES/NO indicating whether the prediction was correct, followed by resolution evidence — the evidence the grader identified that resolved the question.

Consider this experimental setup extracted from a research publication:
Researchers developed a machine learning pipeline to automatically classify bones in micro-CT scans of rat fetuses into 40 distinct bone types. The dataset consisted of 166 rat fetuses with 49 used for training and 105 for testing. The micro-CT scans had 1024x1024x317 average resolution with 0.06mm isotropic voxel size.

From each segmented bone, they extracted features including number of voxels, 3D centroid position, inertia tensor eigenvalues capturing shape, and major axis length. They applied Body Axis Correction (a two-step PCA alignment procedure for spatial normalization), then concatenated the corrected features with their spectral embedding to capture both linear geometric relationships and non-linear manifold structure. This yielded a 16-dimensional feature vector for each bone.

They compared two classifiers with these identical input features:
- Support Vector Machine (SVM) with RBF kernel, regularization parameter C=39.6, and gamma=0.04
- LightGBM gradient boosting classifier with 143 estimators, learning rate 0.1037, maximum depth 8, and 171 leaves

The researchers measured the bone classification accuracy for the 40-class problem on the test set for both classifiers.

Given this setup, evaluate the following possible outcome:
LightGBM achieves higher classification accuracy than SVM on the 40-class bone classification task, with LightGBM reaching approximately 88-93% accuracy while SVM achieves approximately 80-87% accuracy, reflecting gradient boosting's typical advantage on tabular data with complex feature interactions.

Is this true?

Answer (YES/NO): NO